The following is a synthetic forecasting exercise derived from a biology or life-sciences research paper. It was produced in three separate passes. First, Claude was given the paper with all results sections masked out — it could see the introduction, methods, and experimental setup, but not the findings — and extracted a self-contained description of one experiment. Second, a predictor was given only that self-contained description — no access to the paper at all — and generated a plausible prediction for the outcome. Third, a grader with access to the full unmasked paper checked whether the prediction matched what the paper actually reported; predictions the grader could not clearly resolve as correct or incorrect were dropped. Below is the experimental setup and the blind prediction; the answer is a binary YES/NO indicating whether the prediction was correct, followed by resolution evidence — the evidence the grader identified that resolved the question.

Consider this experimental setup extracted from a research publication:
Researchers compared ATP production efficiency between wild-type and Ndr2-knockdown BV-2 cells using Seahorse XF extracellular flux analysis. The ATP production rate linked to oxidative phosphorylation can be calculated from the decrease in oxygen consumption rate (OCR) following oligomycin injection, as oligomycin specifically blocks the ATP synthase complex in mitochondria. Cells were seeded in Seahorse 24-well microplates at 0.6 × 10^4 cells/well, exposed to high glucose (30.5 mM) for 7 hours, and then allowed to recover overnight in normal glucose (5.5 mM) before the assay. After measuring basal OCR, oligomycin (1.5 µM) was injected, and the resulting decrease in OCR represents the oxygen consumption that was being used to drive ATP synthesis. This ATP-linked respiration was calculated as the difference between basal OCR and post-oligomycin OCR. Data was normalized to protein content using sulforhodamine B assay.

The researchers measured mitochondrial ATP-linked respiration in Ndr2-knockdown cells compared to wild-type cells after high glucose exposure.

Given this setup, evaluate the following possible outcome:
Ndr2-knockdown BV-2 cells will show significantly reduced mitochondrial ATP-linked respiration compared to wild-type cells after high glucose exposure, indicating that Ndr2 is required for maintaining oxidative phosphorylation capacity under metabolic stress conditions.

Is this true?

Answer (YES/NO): YES